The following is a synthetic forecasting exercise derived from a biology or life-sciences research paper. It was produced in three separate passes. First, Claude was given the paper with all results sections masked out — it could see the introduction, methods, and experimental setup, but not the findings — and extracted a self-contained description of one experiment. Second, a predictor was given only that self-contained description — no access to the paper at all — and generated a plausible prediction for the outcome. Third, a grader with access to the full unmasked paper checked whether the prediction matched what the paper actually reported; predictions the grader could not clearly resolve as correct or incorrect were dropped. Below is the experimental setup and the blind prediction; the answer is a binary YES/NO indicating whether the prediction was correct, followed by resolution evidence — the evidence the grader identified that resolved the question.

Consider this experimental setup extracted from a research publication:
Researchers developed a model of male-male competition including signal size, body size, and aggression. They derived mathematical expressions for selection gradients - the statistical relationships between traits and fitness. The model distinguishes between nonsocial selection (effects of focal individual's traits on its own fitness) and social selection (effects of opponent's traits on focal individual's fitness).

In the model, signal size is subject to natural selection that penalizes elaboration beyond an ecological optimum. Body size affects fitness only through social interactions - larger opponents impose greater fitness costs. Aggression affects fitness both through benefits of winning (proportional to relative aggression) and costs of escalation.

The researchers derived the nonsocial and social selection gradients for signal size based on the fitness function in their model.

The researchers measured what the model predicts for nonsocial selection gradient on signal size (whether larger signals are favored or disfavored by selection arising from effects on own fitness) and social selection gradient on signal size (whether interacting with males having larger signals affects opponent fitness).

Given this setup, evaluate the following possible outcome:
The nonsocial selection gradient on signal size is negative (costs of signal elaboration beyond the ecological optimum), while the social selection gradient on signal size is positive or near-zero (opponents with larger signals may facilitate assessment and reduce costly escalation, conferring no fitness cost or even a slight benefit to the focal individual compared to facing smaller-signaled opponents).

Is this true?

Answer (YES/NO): YES